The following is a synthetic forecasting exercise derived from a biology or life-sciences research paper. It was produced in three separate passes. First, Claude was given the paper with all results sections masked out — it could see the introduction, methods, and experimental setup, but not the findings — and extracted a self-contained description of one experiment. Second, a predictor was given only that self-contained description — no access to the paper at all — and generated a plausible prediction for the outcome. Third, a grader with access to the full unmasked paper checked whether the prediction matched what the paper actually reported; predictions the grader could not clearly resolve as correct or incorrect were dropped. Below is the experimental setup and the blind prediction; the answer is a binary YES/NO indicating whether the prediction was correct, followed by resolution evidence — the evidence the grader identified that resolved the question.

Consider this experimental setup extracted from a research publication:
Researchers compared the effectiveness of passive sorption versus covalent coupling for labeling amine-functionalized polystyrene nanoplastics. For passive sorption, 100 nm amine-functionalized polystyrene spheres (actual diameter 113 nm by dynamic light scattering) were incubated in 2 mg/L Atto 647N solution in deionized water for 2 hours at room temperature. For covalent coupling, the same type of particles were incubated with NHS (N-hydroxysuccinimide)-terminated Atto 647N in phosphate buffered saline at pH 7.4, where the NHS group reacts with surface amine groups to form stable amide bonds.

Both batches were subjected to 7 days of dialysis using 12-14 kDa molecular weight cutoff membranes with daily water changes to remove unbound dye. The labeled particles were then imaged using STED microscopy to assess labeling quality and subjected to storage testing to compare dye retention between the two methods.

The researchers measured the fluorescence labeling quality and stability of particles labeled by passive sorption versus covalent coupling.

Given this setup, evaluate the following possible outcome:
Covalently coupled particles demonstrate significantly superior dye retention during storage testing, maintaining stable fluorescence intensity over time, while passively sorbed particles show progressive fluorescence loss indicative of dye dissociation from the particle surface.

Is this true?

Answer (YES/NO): NO